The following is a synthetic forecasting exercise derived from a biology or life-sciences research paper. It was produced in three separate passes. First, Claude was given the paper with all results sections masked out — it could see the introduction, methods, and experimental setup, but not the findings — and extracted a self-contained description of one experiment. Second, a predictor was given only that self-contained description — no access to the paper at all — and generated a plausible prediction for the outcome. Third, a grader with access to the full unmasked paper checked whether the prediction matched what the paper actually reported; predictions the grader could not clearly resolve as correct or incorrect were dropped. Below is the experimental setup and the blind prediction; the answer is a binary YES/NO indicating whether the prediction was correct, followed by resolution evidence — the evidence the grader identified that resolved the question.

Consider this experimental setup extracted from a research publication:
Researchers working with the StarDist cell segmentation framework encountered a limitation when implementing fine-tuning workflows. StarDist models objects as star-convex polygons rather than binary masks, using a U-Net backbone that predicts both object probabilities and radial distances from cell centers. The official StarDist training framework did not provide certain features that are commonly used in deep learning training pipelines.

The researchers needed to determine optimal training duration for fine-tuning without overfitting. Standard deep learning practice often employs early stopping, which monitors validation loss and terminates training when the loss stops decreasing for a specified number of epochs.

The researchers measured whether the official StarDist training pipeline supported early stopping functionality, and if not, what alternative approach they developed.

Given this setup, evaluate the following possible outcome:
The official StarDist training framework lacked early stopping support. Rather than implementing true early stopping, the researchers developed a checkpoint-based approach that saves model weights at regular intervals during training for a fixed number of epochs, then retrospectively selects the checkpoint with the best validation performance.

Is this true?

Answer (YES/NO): NO